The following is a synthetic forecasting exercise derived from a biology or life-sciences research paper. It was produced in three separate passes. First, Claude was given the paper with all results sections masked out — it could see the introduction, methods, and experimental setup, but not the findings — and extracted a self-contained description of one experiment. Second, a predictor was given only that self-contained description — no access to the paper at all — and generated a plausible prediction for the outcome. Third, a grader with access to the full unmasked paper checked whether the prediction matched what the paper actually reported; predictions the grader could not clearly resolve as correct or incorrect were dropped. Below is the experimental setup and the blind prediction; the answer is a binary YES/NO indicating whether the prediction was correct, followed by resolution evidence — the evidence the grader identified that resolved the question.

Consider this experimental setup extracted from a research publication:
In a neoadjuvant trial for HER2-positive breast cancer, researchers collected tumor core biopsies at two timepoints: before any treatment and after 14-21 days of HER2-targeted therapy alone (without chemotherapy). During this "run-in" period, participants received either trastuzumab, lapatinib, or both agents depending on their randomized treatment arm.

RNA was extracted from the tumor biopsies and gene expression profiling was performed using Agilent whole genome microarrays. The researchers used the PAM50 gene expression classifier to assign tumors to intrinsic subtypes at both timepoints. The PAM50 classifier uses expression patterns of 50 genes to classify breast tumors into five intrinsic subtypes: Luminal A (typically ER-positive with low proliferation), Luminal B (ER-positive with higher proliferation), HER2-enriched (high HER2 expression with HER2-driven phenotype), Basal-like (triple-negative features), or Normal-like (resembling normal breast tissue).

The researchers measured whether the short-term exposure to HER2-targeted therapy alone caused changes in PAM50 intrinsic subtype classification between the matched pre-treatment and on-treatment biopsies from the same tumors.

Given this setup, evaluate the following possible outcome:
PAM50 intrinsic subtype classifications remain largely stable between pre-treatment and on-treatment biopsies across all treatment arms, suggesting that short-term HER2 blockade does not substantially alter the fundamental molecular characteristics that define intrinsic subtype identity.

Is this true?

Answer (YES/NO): NO